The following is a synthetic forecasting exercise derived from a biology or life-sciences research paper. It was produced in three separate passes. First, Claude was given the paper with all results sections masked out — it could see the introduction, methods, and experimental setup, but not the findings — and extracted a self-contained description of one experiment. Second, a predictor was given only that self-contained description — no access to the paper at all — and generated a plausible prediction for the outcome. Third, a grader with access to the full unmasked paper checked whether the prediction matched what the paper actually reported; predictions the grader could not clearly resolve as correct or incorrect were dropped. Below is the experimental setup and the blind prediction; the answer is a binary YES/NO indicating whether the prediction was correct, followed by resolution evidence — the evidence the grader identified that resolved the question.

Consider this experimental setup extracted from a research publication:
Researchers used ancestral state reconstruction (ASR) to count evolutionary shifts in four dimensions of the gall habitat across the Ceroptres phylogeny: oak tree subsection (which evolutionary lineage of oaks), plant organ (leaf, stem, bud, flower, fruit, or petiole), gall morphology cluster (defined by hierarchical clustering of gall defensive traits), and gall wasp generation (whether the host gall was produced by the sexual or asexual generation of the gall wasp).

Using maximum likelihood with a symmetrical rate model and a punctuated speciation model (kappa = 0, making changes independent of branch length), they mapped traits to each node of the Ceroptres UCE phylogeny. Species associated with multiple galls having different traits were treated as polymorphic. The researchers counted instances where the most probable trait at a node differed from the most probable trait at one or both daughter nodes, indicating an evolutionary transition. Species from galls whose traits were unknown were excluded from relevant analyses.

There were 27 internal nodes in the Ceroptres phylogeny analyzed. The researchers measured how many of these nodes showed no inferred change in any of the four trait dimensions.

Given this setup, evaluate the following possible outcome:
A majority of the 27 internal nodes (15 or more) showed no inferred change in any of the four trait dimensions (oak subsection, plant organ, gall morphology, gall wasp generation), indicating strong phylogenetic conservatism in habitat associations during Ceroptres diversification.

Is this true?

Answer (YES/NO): NO